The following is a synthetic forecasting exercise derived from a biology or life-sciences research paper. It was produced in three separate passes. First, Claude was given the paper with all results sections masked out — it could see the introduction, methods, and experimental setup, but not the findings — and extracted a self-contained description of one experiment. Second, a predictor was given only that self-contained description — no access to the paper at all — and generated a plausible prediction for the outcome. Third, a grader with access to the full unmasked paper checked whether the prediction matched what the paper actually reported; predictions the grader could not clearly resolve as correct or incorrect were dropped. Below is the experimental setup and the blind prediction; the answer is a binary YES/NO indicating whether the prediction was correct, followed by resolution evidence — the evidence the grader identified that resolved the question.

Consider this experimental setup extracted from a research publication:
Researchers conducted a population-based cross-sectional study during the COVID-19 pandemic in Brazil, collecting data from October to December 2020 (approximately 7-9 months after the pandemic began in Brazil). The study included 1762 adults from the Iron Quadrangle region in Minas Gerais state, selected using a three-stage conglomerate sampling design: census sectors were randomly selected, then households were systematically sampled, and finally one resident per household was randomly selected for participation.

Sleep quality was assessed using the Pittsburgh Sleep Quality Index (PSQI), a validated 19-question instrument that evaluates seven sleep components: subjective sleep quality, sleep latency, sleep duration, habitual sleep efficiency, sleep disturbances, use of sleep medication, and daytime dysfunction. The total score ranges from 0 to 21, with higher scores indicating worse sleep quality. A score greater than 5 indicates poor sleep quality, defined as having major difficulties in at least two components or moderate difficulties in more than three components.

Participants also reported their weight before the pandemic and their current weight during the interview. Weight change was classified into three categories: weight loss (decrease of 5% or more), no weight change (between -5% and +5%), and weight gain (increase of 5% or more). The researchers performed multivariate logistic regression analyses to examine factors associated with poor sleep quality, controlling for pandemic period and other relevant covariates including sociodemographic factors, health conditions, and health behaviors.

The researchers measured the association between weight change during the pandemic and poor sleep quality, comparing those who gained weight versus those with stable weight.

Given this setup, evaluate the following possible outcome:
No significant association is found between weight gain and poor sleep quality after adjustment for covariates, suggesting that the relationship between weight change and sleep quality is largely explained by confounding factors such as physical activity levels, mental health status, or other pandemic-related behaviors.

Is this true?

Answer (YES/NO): NO